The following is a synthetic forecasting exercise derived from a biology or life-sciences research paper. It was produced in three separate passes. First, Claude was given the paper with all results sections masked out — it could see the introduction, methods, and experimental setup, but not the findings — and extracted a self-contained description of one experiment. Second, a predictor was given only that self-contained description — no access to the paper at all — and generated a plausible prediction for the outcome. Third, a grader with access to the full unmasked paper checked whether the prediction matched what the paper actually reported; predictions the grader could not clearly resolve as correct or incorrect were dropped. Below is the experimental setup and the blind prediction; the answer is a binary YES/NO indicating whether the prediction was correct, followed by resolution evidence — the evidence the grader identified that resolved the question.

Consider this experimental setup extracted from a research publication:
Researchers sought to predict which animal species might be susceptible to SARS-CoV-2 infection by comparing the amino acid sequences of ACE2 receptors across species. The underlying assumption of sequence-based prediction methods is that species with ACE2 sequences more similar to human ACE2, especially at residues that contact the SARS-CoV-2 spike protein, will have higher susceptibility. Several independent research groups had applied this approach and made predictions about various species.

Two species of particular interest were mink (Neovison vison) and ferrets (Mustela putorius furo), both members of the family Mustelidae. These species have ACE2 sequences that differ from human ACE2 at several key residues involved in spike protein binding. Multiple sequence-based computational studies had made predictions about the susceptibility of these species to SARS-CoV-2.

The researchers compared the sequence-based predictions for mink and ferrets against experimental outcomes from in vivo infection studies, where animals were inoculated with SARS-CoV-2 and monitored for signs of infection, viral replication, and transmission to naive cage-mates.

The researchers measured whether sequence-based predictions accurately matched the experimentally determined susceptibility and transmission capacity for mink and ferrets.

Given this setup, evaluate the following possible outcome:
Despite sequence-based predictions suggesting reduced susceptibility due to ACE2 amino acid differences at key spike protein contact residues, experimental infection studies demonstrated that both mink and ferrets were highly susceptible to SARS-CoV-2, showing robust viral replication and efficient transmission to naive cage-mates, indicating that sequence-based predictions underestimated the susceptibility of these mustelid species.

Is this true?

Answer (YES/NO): YES